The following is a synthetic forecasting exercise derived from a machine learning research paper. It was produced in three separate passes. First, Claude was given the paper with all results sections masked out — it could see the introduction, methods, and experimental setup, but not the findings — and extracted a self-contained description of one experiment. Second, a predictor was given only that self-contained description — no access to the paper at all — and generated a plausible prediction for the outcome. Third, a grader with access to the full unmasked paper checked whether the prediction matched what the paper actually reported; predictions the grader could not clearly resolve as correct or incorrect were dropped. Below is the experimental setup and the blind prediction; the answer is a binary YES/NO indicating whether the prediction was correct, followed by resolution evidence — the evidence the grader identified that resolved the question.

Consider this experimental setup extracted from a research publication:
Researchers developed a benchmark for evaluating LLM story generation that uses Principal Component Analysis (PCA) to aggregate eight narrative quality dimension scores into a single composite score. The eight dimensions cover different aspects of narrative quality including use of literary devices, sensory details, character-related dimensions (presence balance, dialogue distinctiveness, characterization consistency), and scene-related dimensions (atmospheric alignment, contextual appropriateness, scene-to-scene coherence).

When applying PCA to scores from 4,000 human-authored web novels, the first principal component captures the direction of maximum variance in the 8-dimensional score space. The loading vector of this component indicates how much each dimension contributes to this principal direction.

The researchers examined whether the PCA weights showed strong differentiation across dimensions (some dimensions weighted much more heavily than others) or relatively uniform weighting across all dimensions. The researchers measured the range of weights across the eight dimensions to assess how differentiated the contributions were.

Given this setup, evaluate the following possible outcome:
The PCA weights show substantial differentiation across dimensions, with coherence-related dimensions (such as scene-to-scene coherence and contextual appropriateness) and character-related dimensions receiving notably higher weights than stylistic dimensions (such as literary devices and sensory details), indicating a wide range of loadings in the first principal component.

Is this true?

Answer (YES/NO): NO